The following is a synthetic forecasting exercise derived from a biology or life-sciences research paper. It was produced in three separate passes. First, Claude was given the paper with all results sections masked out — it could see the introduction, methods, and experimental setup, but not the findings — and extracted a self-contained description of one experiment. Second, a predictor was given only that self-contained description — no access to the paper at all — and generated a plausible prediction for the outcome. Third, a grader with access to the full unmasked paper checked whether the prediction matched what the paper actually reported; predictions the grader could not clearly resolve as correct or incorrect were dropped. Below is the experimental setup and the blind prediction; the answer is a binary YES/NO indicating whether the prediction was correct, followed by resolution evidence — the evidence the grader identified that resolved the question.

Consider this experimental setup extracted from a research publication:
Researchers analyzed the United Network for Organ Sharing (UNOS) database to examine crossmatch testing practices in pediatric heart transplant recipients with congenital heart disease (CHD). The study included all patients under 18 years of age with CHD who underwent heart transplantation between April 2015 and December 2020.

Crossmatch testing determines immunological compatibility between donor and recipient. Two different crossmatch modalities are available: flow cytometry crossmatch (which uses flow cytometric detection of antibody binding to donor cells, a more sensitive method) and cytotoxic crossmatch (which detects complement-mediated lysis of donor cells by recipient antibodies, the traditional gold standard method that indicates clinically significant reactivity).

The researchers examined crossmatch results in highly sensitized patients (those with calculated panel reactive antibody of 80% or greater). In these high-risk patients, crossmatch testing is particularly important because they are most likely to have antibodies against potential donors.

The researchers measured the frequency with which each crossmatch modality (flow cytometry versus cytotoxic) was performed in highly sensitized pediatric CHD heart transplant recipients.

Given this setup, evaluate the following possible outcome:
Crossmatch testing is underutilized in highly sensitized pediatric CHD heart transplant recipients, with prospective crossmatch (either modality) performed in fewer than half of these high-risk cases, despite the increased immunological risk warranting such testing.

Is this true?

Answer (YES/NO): NO